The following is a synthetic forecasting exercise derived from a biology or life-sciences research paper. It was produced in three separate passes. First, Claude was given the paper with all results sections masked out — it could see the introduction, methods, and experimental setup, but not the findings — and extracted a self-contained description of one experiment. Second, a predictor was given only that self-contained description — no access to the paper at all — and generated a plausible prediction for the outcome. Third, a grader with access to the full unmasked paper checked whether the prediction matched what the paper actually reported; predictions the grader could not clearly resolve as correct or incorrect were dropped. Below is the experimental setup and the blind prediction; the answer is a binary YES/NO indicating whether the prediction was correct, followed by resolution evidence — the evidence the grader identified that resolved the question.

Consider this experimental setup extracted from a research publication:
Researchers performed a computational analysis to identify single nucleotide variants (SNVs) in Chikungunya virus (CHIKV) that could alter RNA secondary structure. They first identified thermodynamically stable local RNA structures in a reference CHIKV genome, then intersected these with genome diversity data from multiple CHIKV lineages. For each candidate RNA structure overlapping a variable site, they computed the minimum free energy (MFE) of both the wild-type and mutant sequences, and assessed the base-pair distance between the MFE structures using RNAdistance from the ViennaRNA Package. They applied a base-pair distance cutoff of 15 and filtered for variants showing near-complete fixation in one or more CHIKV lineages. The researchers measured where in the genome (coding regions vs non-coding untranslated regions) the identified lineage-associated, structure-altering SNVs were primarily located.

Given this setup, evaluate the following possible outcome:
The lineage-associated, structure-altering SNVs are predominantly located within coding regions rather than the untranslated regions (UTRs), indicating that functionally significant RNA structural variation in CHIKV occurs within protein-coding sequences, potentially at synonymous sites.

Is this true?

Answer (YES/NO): YES